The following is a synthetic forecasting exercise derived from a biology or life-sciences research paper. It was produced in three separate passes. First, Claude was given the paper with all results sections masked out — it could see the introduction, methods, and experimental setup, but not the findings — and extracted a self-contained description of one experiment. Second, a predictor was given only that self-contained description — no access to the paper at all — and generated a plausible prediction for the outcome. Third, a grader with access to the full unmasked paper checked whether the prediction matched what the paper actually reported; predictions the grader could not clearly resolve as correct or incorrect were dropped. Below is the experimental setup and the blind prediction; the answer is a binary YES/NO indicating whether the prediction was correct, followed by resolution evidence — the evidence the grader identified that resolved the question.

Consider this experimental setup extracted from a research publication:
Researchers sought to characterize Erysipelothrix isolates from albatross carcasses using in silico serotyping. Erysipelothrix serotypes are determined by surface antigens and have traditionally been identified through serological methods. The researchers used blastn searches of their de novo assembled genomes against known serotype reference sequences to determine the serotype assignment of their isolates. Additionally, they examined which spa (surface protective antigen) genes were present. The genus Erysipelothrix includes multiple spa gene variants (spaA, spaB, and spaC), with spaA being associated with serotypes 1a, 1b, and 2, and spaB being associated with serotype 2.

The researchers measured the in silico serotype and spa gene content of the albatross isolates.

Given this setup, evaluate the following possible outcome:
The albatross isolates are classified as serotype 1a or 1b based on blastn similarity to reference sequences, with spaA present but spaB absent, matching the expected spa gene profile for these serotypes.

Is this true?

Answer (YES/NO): YES